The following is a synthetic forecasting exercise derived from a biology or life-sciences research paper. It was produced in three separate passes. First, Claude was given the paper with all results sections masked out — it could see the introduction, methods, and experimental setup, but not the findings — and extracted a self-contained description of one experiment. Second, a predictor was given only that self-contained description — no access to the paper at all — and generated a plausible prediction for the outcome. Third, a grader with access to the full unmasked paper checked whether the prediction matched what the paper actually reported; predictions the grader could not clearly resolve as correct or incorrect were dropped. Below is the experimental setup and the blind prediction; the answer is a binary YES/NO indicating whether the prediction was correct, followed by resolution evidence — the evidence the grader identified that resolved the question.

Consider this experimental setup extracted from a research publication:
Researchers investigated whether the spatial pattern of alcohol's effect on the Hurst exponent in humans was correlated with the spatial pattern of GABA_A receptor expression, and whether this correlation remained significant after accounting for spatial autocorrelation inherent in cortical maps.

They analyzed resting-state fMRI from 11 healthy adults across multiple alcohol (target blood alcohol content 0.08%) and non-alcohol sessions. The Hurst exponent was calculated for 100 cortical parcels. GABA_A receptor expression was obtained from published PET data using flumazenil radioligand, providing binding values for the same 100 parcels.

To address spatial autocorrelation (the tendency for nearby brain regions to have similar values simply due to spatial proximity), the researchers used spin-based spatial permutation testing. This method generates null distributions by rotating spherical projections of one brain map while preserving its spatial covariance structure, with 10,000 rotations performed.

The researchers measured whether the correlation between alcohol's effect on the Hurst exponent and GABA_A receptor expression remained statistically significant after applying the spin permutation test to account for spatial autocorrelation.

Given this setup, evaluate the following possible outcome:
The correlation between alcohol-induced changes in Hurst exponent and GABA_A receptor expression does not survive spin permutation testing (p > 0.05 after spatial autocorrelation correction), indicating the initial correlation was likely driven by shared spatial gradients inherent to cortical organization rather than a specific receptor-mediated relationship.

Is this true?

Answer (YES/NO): NO